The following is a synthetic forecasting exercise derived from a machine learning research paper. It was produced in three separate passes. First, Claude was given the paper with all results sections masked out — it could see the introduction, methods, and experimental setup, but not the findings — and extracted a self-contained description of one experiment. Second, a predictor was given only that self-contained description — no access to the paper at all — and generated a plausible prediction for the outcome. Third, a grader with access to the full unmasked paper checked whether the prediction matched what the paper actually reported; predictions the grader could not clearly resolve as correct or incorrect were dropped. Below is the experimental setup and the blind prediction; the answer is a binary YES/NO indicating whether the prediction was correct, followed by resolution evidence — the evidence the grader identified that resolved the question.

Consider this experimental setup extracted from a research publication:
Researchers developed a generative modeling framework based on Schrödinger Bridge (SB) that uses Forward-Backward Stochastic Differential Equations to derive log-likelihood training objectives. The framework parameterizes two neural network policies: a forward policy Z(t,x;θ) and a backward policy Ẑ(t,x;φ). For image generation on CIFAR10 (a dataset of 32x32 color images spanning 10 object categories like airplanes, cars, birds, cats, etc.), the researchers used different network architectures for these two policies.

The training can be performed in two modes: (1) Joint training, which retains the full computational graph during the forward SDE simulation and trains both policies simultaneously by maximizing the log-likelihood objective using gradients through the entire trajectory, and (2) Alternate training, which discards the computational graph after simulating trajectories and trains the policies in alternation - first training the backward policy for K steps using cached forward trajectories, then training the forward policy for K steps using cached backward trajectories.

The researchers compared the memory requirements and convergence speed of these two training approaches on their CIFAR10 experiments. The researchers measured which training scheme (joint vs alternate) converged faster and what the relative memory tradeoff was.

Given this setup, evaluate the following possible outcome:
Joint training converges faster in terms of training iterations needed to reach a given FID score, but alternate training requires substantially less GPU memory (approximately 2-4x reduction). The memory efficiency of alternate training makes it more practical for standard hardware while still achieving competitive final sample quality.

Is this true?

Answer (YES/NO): NO